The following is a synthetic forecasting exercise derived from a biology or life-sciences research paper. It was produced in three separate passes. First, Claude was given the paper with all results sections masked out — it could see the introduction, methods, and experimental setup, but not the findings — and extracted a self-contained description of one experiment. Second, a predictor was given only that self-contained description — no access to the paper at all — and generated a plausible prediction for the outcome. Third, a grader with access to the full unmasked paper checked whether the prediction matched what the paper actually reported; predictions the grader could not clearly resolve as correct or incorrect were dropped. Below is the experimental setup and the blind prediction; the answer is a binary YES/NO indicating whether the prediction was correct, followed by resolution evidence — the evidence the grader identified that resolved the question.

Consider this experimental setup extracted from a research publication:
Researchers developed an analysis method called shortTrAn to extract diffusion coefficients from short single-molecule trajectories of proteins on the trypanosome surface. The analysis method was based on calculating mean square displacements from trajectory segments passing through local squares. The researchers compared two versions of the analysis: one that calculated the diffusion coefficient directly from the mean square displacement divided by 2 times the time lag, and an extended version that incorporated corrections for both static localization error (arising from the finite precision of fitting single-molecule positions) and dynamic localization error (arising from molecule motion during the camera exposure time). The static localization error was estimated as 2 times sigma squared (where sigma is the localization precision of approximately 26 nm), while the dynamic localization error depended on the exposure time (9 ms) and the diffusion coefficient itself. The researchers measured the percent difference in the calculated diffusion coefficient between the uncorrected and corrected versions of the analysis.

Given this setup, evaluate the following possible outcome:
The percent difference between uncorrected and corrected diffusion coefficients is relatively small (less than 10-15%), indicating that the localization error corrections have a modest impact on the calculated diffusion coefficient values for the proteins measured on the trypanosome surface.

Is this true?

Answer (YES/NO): NO